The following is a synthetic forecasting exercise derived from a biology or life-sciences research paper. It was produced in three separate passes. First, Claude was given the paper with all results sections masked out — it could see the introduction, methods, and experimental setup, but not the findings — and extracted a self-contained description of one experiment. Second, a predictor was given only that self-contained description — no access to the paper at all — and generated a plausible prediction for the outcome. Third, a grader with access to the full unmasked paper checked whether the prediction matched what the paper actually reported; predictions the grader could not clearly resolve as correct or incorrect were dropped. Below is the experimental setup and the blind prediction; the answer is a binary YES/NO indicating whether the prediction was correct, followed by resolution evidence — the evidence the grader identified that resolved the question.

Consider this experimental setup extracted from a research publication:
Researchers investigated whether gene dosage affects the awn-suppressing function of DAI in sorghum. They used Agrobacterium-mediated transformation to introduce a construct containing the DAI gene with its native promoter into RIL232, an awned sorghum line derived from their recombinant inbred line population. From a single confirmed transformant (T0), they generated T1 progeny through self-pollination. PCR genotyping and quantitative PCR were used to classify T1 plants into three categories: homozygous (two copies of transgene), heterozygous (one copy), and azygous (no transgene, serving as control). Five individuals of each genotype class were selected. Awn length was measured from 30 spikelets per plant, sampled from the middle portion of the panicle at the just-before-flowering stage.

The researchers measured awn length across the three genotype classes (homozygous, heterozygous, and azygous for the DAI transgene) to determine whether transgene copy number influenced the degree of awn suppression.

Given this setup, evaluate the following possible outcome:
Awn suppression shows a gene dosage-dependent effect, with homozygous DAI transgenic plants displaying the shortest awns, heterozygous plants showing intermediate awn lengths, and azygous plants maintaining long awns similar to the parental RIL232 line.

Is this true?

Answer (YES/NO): YES